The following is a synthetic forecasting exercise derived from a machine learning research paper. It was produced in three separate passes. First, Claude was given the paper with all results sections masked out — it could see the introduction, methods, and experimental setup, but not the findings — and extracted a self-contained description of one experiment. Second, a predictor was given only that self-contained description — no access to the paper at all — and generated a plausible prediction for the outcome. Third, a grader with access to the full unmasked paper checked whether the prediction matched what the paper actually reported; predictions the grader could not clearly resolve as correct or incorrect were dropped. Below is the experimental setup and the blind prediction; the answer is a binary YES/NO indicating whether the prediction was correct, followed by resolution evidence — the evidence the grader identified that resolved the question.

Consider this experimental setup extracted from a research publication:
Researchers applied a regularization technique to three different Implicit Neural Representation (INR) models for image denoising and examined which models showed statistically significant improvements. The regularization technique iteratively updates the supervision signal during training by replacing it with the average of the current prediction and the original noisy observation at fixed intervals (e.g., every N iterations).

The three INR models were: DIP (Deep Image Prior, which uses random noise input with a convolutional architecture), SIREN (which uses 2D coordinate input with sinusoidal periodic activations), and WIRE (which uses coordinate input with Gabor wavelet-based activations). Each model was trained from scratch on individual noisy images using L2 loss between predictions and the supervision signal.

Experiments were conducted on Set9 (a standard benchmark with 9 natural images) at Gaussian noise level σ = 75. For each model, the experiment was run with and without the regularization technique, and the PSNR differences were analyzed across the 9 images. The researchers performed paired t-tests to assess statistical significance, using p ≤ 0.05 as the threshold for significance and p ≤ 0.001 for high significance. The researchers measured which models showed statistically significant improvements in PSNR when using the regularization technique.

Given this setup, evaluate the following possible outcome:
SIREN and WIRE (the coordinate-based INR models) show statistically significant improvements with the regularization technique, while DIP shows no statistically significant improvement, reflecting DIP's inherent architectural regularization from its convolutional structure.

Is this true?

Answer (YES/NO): NO